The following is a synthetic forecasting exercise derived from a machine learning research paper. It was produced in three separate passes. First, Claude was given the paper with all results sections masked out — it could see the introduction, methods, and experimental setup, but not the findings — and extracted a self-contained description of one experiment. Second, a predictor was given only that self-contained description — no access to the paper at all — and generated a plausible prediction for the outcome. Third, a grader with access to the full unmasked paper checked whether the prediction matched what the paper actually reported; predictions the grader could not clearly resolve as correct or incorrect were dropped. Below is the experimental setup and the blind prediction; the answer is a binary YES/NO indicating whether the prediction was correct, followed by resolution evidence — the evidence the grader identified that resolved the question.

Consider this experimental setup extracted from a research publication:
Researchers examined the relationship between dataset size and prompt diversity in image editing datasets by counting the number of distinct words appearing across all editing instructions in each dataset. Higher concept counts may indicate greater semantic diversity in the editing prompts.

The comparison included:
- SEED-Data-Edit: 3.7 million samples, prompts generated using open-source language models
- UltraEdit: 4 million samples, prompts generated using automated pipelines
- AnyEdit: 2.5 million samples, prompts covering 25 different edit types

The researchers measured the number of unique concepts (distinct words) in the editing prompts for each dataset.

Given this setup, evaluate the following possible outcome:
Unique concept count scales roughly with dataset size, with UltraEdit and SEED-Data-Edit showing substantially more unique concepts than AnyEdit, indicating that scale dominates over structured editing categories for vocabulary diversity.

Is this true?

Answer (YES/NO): NO